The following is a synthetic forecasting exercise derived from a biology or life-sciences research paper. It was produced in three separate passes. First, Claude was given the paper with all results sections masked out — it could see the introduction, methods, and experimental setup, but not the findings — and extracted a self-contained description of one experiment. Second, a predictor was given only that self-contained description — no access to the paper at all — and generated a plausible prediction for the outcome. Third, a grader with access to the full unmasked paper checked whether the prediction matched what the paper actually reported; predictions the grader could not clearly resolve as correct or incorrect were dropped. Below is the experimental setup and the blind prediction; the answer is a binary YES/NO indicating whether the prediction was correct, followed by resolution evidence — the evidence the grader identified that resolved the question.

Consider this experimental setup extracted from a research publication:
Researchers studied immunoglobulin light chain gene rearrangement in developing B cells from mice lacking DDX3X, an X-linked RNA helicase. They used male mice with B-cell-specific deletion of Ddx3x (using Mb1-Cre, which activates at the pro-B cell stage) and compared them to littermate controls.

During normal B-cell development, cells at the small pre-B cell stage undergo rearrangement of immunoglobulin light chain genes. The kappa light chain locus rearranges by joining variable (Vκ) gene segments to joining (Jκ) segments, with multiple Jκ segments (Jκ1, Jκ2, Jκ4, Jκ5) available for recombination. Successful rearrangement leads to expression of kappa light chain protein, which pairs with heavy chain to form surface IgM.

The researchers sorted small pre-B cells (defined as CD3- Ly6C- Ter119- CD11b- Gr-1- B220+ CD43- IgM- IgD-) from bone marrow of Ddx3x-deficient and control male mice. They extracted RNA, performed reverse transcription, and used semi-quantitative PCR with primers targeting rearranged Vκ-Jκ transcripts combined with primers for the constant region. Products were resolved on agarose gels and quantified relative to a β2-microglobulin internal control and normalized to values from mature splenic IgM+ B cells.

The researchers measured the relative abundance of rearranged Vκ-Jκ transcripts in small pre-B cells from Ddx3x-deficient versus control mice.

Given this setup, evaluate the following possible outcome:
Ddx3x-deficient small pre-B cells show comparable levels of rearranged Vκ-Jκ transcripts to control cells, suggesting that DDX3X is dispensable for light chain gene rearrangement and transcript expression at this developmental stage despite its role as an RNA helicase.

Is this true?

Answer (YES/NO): NO